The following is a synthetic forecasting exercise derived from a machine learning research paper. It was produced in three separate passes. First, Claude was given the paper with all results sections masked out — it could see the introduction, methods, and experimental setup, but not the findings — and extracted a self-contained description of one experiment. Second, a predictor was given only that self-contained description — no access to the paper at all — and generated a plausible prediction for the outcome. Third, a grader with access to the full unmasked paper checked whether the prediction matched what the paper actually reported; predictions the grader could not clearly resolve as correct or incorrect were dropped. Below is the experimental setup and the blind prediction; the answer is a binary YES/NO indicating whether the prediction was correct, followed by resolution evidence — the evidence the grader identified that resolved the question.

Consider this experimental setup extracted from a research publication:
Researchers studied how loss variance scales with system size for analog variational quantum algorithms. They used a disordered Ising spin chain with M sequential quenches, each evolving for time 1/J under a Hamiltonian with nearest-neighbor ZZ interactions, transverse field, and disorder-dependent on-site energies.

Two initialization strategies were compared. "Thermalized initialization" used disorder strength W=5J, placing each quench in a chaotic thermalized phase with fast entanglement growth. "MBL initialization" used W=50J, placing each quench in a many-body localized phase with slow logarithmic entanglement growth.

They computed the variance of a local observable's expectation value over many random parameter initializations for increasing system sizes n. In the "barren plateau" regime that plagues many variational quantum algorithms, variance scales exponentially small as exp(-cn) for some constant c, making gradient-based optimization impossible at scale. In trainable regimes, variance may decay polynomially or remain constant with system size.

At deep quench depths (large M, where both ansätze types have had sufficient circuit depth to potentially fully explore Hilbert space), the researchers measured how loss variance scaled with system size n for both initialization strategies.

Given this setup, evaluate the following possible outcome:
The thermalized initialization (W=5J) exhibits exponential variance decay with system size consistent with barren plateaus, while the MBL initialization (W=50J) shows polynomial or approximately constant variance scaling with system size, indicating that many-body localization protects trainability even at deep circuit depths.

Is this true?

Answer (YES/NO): NO